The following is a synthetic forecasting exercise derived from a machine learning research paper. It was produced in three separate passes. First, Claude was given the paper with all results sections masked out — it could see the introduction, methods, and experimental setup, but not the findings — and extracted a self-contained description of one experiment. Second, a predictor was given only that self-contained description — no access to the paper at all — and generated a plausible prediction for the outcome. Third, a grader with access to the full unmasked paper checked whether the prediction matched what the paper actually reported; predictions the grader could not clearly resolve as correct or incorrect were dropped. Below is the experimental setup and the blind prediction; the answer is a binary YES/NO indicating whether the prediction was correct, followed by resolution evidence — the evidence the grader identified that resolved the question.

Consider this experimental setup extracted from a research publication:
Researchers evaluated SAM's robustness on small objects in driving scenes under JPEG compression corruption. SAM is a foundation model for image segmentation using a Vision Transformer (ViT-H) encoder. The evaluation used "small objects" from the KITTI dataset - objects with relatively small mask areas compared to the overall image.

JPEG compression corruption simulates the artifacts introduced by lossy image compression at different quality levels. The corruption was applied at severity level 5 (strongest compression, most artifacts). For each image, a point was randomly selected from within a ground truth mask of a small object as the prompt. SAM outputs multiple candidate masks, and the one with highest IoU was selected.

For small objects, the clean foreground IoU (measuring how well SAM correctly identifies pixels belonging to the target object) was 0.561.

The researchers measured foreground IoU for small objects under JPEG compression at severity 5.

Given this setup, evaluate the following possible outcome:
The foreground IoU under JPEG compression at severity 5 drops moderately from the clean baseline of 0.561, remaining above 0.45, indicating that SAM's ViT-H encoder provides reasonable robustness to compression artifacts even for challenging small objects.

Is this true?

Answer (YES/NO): YES